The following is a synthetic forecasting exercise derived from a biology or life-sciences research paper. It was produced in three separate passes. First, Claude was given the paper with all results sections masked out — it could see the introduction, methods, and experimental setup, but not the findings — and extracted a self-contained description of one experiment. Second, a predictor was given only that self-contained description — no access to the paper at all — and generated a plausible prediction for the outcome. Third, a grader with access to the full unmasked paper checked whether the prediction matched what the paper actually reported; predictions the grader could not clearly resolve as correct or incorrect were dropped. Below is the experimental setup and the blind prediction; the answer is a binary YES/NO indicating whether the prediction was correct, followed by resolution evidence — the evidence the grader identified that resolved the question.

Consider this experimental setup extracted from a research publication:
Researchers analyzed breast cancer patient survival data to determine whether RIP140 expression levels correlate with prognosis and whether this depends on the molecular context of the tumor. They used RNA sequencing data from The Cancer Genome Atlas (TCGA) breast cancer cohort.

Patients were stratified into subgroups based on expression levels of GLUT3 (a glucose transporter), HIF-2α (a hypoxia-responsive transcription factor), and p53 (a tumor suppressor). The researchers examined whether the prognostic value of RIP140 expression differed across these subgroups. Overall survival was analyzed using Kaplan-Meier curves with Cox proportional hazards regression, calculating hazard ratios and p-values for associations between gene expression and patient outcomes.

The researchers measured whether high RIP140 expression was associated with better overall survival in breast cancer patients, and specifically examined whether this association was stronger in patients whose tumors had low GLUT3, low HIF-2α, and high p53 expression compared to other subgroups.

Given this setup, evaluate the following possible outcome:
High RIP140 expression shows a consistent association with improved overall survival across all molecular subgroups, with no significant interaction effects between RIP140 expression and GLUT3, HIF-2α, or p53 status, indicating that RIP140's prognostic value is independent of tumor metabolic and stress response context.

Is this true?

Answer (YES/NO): NO